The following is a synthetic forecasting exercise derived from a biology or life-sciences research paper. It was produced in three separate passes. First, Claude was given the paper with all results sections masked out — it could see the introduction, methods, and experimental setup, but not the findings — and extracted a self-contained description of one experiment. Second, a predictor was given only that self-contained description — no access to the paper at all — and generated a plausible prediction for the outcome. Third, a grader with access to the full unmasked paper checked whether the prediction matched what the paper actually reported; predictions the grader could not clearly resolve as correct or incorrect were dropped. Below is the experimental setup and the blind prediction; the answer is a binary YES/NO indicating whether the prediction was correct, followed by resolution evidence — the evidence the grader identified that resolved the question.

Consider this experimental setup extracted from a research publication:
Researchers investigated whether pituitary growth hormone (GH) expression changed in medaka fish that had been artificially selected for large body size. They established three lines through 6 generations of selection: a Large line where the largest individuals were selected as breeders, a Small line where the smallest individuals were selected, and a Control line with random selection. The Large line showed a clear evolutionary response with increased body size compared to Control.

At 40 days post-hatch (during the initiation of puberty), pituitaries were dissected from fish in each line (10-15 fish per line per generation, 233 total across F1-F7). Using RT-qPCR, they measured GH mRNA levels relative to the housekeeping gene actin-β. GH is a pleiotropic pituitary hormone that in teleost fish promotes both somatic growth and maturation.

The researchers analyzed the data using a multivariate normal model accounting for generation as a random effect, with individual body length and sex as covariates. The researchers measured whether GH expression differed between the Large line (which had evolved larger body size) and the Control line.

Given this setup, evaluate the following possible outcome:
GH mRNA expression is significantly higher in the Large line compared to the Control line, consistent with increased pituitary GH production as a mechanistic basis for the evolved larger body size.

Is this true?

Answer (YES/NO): NO